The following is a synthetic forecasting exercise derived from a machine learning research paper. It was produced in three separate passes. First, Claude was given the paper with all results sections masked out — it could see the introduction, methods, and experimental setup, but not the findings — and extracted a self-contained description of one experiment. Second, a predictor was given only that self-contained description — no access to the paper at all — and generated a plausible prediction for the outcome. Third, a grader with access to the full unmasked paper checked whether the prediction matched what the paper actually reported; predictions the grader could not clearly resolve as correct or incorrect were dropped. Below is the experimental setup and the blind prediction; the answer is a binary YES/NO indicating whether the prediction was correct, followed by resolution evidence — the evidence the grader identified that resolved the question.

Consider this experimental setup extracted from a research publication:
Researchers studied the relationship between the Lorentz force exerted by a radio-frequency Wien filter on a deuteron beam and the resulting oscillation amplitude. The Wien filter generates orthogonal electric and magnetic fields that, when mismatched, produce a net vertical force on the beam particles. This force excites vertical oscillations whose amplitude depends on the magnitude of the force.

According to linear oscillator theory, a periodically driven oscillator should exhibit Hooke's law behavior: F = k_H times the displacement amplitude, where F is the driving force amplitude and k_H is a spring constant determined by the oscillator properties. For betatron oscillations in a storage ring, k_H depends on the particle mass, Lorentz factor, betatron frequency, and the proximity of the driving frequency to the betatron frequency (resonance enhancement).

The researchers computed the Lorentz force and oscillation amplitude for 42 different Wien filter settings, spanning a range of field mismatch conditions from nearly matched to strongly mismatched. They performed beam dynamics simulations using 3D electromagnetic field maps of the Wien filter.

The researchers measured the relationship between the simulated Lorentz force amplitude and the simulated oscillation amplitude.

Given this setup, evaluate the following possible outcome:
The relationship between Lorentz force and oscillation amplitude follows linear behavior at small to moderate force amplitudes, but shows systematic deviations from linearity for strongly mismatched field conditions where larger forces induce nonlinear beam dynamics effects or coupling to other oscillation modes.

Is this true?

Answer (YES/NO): NO